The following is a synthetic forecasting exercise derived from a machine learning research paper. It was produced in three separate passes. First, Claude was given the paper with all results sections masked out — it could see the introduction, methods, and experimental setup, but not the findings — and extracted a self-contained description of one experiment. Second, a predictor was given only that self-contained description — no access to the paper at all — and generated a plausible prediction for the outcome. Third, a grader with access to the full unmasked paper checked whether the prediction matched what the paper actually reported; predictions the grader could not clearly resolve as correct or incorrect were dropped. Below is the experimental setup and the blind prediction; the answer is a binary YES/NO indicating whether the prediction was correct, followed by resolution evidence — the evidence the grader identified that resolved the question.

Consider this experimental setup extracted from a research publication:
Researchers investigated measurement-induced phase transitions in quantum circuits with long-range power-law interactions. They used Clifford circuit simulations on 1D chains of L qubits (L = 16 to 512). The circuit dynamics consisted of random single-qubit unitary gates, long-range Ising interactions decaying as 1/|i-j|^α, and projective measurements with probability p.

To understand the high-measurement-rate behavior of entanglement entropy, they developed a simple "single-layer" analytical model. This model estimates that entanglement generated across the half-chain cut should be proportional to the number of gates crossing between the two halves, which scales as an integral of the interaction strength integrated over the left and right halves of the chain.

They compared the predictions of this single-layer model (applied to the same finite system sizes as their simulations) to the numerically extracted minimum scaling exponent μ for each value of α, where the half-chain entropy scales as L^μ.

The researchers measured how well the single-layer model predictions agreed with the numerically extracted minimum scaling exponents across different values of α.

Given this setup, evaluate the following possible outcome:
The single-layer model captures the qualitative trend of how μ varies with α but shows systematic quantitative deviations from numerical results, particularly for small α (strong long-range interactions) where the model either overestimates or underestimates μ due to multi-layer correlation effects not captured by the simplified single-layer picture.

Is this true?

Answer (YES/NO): NO